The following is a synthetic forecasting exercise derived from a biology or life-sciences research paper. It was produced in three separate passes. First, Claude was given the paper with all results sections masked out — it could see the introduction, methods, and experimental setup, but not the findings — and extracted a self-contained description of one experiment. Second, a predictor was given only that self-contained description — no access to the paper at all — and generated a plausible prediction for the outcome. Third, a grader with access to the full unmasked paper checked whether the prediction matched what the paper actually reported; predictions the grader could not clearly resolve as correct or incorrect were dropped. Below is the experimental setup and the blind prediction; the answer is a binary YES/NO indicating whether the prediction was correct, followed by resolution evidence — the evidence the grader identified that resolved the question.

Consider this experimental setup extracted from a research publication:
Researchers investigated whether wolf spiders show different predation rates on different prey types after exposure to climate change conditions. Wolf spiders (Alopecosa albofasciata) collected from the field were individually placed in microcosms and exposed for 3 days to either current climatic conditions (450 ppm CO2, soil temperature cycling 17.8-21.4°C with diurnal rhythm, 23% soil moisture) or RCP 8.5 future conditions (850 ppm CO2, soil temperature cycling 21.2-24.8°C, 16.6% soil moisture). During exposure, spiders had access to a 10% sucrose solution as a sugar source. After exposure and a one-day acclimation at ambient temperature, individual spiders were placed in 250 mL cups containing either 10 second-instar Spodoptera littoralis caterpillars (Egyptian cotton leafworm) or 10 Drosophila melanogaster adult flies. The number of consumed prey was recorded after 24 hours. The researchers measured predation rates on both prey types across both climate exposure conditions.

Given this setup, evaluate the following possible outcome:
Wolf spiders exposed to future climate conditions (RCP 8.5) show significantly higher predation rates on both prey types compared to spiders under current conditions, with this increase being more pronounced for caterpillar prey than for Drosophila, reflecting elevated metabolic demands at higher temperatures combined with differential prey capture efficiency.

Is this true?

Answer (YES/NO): NO